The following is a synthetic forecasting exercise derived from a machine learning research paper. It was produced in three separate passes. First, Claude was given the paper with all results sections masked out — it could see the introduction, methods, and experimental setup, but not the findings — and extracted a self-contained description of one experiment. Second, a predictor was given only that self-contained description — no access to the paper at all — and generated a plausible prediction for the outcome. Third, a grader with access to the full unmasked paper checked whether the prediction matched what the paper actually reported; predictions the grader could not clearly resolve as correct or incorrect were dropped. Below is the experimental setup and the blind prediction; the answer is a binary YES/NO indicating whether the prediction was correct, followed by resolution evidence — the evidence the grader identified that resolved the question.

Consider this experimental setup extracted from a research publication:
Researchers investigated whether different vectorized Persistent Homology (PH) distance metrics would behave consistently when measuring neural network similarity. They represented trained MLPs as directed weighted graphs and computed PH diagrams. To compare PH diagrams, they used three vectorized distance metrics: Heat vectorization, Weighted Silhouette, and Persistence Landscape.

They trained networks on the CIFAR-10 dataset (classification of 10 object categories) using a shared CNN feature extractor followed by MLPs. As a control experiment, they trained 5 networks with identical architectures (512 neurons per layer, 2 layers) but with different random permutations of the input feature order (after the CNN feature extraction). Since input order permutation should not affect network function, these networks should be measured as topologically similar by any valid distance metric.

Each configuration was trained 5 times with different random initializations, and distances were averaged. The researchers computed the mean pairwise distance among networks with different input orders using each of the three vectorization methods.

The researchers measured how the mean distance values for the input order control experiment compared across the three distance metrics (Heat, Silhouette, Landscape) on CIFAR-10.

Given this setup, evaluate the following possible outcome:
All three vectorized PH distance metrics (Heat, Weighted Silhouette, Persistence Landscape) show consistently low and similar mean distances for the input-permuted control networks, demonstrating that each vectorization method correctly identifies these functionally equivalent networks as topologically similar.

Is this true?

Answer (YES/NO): NO